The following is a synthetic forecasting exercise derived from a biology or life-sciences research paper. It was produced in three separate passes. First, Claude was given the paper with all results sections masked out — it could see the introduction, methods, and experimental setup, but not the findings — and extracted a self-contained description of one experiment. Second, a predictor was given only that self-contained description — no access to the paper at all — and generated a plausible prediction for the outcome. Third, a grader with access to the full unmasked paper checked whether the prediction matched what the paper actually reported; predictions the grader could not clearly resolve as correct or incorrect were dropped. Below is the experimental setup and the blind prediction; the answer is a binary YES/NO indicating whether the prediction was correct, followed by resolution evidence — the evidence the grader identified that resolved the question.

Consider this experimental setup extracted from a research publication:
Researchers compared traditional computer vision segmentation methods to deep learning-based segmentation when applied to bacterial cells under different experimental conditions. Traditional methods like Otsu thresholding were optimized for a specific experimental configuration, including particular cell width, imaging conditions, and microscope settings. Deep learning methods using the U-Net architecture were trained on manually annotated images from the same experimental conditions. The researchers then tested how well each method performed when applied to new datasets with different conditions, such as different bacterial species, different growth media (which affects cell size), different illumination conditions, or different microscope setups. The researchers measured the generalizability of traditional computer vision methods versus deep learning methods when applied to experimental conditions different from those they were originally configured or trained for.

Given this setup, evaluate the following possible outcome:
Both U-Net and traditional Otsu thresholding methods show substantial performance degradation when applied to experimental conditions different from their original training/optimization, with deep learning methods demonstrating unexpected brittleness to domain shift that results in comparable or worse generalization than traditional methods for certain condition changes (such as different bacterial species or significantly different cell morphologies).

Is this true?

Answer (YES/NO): NO